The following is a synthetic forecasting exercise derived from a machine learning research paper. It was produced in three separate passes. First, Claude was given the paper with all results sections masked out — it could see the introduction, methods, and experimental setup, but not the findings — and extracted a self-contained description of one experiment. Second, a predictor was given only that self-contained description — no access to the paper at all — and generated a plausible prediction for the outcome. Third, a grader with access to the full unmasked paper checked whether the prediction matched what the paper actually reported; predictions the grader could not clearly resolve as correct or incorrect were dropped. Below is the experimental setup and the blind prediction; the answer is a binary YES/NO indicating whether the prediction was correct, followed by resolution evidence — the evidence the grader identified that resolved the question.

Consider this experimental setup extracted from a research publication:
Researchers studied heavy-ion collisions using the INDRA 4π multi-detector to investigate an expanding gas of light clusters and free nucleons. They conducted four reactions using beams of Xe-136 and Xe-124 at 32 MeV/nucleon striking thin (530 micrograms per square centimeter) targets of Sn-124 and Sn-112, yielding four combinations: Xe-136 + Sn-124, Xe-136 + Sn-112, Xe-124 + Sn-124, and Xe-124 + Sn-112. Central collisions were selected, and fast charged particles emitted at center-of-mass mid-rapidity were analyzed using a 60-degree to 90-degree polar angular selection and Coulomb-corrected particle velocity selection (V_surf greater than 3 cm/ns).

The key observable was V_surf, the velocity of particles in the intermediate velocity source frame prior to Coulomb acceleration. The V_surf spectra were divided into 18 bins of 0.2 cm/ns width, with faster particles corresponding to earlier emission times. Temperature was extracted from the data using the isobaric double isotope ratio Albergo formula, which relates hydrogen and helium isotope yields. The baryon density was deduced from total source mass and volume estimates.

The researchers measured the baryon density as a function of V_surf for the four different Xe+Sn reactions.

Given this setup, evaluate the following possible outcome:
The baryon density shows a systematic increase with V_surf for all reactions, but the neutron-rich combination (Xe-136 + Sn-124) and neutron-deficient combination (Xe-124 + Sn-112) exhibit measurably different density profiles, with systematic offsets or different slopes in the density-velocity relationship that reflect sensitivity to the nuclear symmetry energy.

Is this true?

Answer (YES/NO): NO